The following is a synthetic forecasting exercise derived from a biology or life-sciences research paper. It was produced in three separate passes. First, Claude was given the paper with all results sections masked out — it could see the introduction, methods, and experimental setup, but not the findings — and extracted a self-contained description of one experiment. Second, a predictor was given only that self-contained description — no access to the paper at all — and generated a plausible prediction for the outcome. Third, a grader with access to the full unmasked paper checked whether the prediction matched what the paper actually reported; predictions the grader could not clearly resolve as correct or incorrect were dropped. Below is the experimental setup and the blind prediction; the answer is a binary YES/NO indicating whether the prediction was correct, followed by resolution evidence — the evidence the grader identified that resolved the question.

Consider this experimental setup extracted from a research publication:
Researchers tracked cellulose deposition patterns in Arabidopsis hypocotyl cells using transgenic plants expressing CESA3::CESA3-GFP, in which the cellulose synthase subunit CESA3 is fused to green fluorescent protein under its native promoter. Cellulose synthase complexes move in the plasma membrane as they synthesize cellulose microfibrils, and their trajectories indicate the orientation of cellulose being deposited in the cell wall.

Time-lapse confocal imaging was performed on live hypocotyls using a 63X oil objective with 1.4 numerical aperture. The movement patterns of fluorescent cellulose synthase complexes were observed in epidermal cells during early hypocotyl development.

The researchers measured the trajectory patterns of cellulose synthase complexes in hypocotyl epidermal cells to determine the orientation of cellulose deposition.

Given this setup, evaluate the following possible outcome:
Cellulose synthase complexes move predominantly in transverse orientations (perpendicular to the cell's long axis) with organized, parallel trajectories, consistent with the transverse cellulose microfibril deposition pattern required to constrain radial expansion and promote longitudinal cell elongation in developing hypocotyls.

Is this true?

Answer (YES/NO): NO